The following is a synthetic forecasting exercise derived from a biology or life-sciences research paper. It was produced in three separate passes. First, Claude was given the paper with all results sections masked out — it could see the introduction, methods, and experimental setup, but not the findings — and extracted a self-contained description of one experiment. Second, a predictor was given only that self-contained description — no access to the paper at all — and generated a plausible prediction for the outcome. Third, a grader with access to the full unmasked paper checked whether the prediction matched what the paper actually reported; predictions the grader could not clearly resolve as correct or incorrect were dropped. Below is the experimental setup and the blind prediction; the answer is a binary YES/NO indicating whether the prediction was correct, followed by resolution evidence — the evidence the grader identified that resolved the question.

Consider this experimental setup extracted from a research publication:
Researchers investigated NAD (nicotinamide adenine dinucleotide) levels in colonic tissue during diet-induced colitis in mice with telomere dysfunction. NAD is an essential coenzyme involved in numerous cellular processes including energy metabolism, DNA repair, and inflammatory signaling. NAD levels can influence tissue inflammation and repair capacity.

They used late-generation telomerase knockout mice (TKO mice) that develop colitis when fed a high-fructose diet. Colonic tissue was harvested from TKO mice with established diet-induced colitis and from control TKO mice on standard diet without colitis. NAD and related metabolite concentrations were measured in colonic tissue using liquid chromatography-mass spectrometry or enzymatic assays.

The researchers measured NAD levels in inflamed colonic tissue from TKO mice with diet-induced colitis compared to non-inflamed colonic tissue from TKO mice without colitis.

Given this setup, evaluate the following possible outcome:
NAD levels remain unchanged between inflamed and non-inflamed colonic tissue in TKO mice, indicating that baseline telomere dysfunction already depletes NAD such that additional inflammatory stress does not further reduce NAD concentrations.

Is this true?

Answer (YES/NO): NO